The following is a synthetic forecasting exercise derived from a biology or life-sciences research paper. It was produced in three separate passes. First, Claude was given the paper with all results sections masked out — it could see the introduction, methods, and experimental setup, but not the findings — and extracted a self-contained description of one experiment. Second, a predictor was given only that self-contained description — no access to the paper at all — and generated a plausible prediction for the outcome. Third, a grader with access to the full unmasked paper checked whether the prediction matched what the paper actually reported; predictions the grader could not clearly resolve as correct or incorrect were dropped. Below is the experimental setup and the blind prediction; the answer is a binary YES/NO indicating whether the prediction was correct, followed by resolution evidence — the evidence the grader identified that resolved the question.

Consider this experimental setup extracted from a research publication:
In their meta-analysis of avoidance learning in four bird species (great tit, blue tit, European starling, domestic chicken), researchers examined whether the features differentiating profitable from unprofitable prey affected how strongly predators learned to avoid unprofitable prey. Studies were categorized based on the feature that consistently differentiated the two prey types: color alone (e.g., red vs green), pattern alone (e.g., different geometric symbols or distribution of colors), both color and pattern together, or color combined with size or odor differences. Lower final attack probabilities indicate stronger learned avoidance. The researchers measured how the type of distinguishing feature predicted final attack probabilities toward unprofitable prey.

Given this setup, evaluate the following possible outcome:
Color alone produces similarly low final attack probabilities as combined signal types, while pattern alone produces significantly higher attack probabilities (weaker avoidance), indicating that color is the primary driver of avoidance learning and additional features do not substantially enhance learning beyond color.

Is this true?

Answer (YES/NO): NO